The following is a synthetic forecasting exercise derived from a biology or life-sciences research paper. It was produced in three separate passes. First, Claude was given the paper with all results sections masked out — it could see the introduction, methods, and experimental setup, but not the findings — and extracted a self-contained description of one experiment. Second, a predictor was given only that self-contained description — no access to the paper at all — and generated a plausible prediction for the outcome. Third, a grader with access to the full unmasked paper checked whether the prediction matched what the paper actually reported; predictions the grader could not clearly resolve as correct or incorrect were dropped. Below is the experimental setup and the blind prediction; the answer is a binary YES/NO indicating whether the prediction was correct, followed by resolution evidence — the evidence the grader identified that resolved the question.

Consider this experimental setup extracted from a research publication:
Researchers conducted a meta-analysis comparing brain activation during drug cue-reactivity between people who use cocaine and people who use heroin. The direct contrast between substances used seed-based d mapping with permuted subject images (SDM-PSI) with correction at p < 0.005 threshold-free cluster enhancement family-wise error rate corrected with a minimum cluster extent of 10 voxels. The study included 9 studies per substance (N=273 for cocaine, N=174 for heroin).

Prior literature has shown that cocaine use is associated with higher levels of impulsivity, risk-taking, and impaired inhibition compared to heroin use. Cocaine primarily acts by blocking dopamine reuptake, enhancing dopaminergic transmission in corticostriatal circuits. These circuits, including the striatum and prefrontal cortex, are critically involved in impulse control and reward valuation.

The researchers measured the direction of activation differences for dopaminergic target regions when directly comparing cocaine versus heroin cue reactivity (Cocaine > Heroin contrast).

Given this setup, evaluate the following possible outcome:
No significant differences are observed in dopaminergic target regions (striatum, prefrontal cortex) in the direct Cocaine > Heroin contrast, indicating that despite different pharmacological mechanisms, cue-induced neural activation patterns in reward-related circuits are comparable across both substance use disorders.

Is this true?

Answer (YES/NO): NO